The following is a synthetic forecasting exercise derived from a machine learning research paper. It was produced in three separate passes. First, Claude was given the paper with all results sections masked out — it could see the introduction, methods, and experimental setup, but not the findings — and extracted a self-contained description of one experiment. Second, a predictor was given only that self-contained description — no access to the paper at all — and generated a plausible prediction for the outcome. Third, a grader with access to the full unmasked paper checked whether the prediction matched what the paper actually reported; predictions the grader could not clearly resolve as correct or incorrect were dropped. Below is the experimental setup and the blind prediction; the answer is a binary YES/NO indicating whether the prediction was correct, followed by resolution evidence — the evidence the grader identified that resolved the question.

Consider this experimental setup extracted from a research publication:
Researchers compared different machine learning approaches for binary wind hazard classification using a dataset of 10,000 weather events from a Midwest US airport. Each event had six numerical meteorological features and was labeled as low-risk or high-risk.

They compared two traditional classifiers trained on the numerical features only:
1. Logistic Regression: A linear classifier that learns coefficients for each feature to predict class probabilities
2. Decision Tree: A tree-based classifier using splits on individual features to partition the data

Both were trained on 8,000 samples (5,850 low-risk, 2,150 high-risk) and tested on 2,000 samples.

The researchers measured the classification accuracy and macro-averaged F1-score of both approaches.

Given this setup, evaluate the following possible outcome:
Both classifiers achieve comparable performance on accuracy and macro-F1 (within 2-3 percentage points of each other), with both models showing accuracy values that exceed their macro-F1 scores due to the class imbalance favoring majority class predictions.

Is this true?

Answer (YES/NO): NO